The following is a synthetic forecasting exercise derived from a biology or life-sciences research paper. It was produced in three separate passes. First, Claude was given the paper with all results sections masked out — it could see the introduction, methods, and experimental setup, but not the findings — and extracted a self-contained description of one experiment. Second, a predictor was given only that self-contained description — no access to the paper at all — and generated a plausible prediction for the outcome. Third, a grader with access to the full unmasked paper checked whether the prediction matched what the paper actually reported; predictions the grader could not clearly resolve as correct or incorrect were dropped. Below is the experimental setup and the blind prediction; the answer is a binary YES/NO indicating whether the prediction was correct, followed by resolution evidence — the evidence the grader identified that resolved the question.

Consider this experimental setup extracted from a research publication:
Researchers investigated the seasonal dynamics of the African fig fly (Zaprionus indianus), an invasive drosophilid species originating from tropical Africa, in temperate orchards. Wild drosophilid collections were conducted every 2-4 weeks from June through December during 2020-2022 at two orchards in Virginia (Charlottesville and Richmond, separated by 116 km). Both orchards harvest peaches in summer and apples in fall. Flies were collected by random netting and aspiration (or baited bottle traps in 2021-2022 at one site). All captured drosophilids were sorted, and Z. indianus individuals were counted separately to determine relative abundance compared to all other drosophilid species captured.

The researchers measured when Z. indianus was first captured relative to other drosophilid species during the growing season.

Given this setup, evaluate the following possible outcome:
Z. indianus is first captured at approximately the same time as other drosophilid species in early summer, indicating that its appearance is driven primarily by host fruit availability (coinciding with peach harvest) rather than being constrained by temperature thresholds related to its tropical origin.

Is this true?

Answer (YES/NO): NO